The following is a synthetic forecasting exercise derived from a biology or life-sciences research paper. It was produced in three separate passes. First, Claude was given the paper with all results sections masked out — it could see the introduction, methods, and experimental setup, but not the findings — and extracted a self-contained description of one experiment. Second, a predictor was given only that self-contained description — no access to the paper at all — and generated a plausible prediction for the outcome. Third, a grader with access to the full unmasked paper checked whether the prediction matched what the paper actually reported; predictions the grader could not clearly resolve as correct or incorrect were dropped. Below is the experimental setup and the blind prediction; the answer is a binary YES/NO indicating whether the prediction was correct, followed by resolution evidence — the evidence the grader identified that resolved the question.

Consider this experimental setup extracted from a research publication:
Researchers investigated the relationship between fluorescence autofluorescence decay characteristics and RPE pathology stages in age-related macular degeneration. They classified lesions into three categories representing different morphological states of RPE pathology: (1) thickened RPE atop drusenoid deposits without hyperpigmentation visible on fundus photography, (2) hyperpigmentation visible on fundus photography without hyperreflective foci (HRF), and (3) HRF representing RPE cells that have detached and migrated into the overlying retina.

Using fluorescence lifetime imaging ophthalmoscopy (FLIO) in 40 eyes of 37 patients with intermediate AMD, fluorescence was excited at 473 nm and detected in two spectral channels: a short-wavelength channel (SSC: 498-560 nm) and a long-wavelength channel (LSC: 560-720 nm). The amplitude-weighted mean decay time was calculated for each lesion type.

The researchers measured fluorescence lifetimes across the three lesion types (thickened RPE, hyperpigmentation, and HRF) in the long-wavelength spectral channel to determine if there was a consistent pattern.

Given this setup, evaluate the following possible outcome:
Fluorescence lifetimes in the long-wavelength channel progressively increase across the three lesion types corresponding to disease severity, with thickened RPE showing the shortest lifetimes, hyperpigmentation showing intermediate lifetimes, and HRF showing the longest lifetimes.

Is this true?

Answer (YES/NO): YES